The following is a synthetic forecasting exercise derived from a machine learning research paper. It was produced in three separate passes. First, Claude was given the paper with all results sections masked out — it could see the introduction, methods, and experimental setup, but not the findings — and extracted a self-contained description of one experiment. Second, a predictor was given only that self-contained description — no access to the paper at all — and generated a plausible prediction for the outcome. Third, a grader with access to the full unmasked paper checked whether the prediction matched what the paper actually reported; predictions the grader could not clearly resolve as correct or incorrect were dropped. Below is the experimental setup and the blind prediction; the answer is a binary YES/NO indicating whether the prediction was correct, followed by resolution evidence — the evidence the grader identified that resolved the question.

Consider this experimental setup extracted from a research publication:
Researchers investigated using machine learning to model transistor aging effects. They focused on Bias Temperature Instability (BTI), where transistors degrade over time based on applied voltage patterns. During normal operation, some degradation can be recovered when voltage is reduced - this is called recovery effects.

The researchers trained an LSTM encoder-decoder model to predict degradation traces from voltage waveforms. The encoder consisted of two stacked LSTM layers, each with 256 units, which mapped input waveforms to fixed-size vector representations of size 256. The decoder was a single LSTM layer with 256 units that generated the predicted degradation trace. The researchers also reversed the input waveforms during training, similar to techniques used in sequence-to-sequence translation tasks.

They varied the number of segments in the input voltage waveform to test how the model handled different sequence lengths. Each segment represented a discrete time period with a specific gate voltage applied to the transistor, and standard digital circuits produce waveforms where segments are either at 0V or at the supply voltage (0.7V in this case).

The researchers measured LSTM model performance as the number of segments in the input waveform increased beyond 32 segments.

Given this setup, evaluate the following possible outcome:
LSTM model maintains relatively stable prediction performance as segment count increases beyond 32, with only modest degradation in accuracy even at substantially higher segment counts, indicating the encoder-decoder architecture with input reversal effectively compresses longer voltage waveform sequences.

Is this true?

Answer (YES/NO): NO